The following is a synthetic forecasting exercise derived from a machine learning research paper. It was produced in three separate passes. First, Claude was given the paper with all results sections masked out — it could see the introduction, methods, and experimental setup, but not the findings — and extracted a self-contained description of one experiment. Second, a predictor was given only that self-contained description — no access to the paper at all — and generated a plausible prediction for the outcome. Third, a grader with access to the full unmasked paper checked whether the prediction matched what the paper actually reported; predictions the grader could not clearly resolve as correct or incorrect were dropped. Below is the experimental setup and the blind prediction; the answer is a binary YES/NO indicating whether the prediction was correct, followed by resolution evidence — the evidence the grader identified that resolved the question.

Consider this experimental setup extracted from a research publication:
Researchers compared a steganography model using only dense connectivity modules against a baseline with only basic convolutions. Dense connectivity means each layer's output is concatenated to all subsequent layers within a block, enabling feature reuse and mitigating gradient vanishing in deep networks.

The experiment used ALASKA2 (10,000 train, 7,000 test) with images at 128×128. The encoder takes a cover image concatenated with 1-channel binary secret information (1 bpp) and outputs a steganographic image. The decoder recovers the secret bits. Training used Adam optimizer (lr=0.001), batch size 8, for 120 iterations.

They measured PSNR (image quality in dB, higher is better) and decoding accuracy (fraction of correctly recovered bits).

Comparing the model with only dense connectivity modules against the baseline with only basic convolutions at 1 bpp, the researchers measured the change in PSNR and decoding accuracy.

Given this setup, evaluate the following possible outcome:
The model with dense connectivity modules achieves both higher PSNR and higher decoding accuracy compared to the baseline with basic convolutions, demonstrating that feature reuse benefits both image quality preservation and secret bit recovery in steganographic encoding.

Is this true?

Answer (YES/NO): YES